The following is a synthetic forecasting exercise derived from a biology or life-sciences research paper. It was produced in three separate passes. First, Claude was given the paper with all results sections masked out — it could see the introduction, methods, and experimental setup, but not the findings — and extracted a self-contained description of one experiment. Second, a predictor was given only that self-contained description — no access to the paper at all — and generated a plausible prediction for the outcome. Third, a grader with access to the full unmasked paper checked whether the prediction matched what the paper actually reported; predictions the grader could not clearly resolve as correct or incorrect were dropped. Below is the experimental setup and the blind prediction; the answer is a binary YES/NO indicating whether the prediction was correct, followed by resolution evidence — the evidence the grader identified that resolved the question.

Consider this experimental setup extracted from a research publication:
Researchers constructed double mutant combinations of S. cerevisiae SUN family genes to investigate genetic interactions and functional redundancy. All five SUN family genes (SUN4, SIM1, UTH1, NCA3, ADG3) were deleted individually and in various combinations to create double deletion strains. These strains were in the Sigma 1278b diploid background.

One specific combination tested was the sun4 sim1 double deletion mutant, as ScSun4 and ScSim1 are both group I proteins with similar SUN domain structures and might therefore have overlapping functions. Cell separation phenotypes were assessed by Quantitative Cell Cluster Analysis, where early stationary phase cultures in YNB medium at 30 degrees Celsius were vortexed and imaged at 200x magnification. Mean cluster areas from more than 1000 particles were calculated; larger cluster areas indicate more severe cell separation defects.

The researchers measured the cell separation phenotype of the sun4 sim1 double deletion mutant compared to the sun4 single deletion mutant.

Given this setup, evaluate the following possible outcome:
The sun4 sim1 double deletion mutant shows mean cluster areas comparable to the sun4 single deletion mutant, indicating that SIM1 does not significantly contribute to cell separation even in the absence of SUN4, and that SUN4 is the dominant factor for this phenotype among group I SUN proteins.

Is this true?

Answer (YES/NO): YES